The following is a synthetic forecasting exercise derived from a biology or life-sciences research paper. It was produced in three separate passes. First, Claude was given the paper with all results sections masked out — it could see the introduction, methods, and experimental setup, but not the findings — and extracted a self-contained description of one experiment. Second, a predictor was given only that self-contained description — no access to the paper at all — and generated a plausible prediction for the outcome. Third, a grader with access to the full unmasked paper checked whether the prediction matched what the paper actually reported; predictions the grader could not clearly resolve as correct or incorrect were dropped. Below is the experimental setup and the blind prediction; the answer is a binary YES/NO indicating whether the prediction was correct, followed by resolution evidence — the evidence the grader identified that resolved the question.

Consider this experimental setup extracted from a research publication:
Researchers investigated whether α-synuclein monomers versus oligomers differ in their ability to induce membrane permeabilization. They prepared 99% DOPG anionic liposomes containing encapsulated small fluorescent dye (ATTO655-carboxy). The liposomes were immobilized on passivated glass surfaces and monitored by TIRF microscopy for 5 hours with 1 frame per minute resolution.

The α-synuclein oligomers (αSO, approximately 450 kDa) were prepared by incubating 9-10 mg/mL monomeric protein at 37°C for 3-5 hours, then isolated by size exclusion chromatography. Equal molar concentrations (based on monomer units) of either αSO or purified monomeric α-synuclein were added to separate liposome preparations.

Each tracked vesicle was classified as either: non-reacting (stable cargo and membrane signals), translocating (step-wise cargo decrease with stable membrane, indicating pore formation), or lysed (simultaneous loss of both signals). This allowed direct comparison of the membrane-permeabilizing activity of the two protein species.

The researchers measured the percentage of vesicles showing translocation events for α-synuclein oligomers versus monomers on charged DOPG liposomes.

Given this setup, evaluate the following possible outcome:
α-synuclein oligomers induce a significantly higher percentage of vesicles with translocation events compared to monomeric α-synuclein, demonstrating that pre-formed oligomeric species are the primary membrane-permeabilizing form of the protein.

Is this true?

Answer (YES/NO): YES